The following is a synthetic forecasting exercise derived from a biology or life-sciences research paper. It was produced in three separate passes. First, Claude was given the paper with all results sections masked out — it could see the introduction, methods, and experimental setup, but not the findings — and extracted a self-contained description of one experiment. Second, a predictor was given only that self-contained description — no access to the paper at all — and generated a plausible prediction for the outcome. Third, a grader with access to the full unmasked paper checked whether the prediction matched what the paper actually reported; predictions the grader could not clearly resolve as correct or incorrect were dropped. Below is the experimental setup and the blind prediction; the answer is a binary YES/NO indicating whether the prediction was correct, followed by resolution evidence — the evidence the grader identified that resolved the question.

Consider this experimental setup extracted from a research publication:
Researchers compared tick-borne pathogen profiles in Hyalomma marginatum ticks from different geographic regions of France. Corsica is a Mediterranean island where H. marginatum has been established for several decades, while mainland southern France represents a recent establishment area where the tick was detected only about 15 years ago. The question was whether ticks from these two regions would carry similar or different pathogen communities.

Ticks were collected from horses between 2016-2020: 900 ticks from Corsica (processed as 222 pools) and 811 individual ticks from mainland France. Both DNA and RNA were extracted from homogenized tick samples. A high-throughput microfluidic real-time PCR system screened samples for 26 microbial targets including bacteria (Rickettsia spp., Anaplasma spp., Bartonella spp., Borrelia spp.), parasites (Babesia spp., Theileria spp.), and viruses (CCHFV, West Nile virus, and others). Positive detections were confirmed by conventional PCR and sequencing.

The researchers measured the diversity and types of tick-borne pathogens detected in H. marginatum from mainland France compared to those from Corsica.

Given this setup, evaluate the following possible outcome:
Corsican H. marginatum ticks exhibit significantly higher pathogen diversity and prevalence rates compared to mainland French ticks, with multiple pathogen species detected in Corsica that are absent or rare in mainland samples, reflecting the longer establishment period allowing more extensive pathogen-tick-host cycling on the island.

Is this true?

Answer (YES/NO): NO